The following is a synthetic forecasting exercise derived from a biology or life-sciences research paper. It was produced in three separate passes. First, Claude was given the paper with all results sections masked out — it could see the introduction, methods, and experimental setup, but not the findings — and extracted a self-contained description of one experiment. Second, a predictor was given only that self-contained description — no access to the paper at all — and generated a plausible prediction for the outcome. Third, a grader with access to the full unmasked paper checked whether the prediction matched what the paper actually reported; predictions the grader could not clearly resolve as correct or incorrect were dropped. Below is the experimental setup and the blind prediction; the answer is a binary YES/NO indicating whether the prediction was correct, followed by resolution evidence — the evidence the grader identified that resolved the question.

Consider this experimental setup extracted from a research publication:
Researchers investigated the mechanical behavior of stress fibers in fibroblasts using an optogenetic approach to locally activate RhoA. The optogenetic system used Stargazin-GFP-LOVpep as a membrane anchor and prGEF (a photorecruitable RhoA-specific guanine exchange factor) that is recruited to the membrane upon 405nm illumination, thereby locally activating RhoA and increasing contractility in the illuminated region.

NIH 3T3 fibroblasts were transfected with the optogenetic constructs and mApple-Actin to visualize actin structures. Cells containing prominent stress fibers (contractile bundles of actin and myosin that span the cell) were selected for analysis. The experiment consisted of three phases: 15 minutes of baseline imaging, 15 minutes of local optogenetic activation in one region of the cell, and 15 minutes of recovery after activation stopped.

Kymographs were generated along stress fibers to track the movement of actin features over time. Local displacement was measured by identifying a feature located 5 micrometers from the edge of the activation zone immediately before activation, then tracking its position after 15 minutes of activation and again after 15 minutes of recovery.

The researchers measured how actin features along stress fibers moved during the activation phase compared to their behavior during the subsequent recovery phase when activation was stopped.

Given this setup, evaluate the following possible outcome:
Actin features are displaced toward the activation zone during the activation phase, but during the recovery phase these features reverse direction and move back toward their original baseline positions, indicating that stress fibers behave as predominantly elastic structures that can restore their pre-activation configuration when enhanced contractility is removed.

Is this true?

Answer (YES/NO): YES